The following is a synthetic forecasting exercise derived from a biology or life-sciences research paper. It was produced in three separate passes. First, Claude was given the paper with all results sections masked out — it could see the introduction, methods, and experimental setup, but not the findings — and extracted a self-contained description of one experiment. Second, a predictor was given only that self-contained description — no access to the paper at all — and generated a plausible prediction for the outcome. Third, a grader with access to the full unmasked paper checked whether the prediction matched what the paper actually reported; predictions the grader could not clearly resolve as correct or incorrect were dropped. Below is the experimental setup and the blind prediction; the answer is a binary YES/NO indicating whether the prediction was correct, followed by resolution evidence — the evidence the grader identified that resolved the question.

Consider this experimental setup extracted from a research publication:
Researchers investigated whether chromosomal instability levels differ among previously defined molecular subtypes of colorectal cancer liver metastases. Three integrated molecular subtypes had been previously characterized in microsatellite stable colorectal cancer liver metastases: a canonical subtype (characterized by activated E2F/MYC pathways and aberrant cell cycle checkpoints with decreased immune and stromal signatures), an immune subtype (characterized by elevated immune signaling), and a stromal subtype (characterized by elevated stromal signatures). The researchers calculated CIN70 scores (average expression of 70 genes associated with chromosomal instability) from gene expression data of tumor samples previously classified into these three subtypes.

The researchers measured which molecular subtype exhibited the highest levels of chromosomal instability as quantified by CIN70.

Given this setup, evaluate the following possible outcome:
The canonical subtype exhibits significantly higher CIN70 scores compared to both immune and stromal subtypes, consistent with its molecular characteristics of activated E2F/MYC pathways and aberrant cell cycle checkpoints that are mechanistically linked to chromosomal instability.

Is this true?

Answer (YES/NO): YES